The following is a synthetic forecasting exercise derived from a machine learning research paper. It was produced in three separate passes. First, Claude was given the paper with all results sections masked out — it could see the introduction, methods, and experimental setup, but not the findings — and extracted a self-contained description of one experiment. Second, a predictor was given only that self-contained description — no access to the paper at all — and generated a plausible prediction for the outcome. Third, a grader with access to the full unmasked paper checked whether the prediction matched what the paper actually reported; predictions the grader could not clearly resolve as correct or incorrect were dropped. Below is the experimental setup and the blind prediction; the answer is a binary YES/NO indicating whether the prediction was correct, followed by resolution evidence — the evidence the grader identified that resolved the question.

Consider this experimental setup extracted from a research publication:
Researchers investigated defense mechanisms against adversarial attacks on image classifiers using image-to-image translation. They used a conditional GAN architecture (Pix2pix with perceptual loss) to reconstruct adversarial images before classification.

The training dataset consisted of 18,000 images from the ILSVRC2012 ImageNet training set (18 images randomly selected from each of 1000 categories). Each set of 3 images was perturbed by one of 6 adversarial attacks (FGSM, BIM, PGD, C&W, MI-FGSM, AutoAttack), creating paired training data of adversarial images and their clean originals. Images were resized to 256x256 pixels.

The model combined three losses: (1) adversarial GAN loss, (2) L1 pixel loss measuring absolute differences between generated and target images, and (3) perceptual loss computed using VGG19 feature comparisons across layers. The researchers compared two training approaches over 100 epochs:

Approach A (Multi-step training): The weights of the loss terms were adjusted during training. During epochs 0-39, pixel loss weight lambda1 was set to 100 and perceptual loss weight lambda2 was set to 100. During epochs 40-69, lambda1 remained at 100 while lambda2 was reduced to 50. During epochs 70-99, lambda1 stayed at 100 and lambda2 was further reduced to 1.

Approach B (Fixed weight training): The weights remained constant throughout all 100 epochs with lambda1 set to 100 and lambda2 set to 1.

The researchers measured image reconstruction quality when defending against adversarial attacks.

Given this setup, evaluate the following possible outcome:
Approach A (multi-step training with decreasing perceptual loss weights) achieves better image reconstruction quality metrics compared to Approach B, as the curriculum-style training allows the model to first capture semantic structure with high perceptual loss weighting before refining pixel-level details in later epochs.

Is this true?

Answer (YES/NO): YES